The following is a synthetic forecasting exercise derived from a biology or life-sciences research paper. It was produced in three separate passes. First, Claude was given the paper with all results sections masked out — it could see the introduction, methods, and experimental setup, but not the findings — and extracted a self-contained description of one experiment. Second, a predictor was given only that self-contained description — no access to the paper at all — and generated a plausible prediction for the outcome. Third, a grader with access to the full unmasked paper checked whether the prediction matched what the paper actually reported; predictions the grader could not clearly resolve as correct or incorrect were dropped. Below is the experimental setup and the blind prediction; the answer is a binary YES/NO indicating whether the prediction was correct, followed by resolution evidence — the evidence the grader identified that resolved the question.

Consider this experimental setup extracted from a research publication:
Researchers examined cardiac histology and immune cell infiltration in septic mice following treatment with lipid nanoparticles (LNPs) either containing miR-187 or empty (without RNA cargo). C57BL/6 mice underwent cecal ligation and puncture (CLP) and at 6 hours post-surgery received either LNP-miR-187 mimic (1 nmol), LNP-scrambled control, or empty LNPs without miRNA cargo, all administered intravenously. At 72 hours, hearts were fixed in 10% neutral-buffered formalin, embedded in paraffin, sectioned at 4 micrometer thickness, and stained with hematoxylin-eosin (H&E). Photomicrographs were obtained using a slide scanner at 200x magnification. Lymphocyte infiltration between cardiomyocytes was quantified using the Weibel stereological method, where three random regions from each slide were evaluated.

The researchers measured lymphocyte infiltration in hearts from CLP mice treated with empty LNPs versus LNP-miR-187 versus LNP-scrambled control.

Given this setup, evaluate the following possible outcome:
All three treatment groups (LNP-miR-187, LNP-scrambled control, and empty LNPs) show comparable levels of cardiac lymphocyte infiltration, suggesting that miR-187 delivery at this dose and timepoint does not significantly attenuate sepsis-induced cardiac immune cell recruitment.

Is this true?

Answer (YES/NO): NO